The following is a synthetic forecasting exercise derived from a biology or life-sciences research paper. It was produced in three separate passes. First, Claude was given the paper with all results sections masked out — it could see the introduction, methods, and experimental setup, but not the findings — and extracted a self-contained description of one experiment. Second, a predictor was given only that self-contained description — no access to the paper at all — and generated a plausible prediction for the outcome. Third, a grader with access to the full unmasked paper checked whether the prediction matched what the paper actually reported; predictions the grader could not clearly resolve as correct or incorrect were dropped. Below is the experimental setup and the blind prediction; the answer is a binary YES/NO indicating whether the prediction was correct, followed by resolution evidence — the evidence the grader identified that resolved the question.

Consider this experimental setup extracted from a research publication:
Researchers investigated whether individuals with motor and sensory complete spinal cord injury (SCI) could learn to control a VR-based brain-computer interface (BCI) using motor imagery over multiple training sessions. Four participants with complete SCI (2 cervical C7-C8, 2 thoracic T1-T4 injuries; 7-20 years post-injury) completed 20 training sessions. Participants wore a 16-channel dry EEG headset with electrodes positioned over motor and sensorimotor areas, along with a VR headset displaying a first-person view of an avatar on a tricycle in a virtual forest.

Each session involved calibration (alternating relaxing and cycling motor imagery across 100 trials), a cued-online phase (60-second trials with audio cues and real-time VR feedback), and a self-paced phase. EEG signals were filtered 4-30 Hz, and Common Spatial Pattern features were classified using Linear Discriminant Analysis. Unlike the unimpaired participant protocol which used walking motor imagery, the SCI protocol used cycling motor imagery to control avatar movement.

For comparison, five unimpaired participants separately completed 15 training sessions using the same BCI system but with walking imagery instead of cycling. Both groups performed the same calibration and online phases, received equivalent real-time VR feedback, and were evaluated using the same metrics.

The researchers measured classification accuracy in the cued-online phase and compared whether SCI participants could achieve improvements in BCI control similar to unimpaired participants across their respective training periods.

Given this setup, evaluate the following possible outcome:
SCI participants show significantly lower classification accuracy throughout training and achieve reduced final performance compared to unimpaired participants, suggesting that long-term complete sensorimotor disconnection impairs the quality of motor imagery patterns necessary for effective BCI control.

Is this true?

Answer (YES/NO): NO